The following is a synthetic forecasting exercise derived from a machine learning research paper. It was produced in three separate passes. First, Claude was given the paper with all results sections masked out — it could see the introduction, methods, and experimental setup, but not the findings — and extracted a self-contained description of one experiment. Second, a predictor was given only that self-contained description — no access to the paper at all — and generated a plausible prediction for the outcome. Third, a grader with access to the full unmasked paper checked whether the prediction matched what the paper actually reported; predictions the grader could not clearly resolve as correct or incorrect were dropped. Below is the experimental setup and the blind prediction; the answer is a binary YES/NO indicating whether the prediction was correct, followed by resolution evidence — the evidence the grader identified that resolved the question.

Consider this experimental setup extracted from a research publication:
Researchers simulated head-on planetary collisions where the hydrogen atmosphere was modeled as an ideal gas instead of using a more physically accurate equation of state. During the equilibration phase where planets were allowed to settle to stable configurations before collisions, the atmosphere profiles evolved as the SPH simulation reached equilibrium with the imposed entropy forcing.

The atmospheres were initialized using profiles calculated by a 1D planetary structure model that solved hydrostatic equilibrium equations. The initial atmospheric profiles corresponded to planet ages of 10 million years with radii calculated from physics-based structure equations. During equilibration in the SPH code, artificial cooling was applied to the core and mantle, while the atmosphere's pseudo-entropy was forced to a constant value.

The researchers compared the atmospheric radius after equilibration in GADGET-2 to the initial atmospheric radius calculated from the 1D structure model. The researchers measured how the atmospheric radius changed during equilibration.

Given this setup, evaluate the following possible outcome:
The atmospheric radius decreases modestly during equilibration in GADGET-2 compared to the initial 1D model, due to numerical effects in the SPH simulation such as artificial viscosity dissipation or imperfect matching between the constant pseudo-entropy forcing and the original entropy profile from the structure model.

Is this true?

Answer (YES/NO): NO